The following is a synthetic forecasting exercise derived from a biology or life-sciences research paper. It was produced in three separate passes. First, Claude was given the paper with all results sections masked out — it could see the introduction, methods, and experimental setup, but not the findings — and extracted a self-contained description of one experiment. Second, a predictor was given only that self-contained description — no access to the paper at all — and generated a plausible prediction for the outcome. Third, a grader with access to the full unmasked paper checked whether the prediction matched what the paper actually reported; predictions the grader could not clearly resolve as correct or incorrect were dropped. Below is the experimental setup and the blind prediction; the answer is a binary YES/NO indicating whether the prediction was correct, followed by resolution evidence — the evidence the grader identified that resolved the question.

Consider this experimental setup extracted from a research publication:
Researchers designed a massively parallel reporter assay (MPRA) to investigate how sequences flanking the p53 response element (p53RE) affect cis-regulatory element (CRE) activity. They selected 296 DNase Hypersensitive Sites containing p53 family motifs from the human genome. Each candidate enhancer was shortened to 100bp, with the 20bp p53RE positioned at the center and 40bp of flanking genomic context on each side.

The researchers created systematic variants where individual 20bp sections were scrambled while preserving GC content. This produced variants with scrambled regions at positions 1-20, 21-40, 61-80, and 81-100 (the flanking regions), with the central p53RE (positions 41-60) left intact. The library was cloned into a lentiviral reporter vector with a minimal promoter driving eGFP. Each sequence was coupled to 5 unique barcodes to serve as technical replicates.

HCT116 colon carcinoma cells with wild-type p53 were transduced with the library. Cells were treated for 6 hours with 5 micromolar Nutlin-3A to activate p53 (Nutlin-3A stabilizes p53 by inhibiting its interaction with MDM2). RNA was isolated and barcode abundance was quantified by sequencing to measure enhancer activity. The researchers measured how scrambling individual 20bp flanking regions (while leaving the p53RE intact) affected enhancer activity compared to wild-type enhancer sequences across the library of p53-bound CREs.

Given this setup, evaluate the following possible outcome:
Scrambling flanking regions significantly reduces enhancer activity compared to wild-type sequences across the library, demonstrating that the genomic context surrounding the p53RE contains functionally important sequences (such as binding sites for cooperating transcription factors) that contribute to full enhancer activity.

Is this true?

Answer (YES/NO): NO